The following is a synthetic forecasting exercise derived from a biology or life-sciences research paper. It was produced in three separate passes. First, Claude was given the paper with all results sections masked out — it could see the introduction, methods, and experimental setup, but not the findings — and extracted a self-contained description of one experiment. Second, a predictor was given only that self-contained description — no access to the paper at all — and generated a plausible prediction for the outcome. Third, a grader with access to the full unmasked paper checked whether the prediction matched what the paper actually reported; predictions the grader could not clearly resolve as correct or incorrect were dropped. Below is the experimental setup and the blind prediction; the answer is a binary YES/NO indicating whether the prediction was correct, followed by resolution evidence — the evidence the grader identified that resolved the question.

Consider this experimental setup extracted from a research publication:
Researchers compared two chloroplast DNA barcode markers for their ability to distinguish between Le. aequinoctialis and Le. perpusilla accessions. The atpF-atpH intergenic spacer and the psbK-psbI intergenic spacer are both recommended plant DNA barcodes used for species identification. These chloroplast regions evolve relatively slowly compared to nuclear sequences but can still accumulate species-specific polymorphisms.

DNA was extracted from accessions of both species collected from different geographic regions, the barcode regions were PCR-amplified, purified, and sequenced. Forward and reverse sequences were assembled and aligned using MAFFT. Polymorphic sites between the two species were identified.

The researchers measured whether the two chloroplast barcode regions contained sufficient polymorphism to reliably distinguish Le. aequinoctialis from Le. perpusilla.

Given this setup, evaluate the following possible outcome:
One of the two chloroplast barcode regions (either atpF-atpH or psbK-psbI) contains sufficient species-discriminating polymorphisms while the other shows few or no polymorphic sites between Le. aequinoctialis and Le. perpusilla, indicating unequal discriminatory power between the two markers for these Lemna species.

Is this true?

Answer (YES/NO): NO